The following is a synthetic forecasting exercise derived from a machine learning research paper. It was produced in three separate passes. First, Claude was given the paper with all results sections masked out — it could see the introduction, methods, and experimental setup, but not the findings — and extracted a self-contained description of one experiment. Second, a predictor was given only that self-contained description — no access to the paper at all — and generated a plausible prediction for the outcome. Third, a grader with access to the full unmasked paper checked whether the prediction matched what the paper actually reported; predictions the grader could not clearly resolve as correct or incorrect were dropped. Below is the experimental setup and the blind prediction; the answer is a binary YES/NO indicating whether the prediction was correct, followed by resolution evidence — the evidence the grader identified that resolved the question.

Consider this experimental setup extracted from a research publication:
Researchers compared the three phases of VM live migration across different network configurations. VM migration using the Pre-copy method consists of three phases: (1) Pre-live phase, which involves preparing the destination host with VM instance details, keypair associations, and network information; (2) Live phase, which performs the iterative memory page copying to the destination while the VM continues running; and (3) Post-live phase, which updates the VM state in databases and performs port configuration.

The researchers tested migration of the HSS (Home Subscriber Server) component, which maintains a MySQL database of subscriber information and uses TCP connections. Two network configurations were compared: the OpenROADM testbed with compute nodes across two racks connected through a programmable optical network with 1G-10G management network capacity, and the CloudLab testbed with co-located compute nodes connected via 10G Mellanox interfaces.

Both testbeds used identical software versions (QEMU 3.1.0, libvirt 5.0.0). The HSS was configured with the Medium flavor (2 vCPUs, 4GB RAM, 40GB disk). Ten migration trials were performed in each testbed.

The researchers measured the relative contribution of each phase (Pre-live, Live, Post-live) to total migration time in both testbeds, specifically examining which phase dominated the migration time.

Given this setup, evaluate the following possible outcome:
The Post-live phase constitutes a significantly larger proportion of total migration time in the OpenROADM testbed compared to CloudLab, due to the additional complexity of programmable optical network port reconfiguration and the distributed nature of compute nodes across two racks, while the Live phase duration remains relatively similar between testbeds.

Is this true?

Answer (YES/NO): NO